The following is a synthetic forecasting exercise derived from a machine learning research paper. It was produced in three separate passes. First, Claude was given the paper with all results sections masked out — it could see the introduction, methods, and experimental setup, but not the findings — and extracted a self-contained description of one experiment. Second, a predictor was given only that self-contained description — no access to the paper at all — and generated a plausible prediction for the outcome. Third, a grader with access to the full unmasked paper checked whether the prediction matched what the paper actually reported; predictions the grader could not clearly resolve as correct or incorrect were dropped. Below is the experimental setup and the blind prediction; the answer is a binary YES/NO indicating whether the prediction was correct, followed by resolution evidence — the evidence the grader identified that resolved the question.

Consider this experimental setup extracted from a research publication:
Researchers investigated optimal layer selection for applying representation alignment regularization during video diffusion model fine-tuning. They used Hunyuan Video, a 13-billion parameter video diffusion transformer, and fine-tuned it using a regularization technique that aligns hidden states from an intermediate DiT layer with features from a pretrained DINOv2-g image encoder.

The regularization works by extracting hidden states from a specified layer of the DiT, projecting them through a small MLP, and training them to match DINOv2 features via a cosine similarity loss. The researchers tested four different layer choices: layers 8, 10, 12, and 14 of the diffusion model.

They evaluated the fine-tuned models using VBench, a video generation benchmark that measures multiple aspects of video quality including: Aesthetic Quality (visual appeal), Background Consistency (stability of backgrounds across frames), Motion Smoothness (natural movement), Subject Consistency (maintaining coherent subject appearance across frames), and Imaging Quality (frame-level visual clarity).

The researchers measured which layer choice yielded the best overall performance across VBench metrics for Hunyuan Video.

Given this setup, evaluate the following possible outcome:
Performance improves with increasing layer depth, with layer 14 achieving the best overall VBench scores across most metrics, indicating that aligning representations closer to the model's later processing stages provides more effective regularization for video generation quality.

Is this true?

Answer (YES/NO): NO